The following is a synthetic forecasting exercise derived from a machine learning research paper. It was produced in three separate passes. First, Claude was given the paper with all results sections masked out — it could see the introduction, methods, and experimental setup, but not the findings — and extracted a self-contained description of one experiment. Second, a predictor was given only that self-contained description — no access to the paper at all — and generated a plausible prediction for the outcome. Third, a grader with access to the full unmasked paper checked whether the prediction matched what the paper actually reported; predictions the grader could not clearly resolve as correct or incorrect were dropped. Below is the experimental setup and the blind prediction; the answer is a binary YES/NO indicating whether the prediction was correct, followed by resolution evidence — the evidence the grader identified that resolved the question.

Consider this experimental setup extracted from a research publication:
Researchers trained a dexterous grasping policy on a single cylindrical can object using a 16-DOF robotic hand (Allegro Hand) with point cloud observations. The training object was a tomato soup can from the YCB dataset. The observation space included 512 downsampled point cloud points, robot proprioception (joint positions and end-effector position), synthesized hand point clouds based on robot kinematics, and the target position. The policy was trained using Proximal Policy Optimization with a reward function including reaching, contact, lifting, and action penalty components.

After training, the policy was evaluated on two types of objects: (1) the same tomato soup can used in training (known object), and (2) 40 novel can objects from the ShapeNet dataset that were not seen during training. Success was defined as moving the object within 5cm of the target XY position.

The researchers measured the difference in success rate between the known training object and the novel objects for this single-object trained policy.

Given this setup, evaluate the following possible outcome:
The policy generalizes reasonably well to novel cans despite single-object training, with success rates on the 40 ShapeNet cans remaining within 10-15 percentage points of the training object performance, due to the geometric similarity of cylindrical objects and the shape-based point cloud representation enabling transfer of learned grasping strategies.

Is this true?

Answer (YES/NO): NO